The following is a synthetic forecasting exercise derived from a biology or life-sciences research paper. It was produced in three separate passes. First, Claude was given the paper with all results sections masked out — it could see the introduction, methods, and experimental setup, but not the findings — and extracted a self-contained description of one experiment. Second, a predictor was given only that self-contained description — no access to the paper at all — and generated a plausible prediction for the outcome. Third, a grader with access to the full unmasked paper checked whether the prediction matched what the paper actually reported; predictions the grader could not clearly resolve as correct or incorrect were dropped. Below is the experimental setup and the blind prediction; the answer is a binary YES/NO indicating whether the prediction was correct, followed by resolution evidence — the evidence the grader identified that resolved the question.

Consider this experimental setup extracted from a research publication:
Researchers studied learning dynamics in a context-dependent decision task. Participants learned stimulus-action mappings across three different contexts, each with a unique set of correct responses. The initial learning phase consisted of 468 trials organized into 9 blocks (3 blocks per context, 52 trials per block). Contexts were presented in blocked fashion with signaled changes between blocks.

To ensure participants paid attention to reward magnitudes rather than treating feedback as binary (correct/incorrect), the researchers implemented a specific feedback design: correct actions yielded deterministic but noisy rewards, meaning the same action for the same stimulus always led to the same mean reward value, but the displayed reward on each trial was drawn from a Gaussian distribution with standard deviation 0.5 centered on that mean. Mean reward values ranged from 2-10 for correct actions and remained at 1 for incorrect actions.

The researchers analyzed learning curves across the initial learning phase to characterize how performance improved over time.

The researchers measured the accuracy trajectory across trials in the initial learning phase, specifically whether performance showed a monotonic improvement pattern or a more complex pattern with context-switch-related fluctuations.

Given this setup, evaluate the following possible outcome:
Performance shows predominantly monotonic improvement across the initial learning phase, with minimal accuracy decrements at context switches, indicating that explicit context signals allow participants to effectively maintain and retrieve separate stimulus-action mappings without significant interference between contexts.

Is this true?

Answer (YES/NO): NO